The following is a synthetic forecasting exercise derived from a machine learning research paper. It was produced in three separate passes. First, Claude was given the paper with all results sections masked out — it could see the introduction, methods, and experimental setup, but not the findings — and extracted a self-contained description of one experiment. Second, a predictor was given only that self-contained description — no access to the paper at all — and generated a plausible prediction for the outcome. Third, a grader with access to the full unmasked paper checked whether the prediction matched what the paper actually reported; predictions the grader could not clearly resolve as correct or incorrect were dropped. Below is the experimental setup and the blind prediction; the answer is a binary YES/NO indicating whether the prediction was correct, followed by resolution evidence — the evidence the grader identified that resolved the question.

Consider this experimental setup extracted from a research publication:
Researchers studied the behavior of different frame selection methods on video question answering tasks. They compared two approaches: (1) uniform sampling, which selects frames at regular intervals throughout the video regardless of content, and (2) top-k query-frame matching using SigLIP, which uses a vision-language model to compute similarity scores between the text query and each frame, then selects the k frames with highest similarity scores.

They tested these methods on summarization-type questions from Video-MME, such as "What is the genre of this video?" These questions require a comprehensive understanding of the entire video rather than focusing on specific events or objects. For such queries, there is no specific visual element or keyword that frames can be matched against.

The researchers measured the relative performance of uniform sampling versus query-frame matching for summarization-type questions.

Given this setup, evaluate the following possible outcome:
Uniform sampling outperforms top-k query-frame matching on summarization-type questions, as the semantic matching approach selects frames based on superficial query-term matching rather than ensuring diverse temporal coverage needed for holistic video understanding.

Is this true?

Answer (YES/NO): YES